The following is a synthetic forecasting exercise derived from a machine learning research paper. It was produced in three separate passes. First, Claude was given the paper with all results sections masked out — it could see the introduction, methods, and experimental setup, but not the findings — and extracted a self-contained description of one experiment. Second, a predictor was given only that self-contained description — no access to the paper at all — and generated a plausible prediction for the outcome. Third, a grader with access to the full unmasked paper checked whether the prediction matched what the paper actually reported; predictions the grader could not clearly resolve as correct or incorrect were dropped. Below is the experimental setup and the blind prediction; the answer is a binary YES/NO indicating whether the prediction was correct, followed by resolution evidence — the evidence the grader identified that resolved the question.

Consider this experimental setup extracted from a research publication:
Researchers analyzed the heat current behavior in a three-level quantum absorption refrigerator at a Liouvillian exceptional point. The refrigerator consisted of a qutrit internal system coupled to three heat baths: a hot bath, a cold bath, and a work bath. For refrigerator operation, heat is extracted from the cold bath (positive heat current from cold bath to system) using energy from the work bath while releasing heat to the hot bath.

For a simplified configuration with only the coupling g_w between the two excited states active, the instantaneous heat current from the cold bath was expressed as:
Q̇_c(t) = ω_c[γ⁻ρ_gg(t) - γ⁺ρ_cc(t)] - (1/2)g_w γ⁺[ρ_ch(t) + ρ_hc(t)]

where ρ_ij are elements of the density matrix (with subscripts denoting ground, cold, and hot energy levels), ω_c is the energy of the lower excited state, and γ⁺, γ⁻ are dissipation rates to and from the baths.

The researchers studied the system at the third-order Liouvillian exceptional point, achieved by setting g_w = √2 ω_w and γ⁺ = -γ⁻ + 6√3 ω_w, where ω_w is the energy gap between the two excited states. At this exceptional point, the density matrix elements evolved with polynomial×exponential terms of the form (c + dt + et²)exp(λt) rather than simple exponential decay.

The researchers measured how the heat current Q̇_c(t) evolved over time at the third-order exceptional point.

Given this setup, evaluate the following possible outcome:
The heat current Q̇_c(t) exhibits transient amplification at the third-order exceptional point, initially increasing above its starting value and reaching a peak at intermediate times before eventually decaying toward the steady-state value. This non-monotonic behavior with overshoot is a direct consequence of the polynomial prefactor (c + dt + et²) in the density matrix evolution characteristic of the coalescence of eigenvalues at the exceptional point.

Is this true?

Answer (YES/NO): NO